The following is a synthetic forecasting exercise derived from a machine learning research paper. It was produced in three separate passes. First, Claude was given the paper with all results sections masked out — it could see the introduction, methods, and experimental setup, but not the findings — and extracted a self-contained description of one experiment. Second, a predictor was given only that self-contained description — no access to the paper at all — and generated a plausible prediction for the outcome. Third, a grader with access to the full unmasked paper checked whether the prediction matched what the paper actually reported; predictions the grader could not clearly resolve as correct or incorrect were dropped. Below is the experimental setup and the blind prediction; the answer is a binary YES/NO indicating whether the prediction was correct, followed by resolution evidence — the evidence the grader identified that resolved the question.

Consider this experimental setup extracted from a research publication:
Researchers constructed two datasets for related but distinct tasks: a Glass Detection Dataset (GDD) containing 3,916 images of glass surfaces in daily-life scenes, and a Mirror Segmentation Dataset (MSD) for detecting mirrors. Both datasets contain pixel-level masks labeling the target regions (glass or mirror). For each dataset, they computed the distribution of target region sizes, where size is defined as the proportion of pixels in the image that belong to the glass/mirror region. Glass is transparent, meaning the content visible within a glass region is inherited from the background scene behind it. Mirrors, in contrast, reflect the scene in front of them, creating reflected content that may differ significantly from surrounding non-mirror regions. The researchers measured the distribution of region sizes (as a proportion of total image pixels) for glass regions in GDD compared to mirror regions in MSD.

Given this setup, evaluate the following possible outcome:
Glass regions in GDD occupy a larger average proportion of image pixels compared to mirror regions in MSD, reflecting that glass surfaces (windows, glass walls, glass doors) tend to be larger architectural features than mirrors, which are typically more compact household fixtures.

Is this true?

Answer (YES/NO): YES